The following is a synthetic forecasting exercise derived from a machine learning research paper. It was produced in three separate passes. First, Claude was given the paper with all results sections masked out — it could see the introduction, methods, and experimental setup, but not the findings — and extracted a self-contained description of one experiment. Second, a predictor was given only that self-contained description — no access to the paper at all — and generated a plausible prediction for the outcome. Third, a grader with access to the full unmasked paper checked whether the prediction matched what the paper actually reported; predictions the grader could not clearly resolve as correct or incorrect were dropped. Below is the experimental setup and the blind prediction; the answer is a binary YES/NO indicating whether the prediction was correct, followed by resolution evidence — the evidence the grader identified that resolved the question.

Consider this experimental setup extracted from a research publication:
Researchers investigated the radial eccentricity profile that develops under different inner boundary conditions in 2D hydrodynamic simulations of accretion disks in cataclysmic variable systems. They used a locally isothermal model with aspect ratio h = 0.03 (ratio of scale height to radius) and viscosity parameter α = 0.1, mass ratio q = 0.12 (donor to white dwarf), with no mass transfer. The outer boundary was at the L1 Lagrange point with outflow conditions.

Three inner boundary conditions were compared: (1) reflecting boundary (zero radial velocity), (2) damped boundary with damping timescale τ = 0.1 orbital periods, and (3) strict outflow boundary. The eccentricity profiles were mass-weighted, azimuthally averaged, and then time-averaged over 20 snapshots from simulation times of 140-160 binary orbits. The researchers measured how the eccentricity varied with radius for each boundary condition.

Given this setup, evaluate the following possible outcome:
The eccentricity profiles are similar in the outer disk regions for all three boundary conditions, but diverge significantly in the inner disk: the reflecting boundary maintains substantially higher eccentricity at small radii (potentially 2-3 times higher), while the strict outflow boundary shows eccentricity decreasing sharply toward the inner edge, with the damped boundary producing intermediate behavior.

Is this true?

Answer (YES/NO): NO